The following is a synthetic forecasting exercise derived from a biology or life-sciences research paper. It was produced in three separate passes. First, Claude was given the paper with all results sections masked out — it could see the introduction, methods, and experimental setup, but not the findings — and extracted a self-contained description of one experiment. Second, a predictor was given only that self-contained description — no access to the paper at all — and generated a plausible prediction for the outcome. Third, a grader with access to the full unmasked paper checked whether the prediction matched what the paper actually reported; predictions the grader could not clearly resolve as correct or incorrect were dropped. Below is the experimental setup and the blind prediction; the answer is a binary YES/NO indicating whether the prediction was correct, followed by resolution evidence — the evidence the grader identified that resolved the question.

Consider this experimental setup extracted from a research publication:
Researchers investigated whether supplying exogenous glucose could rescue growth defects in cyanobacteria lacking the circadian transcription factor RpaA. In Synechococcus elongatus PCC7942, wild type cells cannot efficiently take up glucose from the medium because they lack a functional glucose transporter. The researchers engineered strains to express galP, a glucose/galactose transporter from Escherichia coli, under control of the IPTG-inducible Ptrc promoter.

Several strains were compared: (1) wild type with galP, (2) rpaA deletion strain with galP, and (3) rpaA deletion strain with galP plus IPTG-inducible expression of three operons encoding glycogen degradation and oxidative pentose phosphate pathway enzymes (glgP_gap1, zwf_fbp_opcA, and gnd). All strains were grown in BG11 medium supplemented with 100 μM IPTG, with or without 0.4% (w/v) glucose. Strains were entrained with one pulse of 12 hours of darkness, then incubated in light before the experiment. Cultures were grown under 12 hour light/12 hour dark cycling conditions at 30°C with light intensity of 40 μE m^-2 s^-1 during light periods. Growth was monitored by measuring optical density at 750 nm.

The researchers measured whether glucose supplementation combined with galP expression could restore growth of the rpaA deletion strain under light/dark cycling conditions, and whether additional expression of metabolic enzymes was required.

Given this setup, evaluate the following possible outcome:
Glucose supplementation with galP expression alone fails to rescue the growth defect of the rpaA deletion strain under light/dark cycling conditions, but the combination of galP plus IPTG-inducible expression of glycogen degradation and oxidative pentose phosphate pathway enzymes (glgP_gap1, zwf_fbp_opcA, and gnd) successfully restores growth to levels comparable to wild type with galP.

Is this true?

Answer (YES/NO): YES